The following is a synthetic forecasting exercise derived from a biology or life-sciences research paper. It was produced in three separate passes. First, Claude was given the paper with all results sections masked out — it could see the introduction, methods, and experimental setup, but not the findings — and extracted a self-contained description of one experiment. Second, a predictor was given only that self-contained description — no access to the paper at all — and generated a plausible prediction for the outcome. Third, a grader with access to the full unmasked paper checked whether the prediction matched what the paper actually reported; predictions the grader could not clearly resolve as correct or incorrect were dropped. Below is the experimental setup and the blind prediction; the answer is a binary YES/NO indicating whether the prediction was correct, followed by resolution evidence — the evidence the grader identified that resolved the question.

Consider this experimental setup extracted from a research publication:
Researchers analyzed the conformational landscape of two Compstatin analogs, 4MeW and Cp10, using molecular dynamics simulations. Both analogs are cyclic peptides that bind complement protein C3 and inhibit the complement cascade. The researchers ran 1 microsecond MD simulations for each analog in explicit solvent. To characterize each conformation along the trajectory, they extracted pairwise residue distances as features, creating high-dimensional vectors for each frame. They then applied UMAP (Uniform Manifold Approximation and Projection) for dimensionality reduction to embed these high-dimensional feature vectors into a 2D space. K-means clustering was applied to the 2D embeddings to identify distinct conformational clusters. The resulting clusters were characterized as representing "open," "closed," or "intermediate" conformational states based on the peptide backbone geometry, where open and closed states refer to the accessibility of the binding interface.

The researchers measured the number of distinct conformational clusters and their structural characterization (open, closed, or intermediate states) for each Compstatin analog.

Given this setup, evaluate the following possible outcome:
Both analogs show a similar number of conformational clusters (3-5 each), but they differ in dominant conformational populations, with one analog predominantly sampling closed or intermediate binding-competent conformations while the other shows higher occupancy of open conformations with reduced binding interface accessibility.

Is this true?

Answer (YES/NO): NO